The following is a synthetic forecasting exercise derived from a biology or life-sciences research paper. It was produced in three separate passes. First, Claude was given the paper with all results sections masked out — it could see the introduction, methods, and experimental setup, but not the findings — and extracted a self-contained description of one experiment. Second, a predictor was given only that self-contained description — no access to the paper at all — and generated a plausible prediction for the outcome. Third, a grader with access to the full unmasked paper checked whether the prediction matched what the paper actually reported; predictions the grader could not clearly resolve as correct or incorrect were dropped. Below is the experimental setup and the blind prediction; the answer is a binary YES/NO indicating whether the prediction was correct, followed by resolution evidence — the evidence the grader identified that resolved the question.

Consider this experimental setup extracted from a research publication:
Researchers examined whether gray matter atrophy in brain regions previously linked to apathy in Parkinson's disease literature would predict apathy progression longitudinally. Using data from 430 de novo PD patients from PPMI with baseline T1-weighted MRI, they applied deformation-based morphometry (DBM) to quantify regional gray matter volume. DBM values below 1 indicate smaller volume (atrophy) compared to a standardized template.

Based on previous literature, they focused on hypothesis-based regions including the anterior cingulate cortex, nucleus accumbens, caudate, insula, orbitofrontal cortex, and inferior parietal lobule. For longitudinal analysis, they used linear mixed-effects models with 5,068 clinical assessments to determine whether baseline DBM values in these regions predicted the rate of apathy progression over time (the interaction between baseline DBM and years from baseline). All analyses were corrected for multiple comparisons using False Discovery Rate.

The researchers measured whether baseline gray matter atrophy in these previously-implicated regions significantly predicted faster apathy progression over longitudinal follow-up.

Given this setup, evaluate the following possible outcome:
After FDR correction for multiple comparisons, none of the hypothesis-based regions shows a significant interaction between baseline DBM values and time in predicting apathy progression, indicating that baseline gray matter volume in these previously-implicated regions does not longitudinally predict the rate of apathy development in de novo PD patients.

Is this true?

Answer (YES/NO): NO